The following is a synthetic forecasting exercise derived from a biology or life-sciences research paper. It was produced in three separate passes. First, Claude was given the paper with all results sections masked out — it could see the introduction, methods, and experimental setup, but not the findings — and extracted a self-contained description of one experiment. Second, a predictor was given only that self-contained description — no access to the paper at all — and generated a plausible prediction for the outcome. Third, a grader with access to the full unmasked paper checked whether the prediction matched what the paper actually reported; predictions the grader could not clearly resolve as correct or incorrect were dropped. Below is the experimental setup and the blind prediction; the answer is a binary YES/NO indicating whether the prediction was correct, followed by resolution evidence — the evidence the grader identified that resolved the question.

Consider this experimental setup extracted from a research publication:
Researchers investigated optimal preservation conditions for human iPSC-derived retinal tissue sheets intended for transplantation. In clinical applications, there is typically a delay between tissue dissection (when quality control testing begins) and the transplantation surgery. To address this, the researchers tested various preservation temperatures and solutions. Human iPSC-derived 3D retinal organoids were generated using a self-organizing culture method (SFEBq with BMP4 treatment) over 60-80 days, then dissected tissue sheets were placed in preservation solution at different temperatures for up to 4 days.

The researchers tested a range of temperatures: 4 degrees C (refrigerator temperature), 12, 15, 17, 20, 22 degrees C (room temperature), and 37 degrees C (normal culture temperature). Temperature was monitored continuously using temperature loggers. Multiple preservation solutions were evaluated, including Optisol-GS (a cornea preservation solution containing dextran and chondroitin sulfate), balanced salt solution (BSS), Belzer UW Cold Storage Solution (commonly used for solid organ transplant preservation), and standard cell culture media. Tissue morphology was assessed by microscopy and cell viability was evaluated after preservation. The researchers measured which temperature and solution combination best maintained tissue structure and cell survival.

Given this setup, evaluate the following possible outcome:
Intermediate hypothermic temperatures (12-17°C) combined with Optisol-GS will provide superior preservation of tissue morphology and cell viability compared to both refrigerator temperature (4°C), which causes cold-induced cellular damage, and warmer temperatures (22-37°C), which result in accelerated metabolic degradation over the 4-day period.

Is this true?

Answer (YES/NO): NO